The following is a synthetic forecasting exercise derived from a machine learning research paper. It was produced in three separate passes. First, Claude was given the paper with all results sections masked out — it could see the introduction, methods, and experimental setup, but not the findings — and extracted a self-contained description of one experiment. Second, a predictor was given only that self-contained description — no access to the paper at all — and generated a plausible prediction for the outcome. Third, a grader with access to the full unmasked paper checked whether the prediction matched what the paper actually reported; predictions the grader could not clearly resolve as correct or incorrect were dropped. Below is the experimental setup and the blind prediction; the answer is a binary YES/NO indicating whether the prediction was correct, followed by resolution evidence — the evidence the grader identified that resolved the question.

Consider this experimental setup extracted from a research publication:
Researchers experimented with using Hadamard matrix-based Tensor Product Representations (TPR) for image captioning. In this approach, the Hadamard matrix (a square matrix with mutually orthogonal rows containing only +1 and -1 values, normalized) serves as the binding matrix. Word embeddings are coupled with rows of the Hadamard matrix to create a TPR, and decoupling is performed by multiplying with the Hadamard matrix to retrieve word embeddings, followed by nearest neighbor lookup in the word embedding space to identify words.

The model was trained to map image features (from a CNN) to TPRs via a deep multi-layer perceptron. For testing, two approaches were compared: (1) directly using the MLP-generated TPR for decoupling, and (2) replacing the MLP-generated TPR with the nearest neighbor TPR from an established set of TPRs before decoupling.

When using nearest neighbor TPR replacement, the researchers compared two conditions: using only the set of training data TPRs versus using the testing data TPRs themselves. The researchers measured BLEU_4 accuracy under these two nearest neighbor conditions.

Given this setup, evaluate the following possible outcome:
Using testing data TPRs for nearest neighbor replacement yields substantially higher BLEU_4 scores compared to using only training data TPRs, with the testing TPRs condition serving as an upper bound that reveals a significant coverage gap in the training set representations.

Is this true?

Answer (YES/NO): YES